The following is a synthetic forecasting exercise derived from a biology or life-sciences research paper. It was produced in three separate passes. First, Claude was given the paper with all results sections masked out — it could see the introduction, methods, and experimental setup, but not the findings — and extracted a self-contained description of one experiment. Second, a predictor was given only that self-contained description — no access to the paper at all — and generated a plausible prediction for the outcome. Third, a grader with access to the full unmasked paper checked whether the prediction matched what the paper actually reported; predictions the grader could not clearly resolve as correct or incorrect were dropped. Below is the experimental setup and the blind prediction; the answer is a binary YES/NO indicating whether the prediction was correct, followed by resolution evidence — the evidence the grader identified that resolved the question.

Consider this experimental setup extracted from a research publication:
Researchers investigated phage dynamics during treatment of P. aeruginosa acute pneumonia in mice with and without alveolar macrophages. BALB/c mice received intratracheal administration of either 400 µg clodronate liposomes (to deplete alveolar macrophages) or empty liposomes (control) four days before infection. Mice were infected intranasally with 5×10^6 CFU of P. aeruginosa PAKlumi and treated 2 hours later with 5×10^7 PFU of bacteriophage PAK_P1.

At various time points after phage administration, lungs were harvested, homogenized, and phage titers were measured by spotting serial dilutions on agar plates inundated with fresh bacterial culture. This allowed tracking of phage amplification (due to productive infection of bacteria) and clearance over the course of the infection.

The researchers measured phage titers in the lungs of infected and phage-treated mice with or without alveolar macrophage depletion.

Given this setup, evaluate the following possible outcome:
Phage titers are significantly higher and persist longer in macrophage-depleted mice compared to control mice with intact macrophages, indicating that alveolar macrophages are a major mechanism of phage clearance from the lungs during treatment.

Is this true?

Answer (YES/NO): YES